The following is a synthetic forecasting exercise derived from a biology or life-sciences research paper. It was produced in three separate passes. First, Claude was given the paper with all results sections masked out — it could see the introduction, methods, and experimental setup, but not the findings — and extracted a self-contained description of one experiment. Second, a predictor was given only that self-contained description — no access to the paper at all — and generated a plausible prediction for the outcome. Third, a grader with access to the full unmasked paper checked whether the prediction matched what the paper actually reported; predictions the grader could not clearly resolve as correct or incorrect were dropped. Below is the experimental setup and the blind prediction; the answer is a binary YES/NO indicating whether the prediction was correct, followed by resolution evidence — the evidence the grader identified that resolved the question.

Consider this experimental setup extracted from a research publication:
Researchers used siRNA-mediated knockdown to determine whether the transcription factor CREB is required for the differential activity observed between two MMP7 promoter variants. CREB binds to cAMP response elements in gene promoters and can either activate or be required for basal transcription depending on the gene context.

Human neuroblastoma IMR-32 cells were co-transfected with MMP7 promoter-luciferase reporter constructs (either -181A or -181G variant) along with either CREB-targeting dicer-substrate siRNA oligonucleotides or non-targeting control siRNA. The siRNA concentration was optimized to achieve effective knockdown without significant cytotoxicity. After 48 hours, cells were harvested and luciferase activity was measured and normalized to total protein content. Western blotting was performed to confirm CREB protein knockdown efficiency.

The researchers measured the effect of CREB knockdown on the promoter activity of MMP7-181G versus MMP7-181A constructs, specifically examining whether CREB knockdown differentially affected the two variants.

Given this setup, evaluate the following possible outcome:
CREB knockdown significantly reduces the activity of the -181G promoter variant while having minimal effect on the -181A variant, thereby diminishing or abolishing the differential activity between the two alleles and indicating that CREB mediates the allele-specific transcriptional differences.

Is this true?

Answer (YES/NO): YES